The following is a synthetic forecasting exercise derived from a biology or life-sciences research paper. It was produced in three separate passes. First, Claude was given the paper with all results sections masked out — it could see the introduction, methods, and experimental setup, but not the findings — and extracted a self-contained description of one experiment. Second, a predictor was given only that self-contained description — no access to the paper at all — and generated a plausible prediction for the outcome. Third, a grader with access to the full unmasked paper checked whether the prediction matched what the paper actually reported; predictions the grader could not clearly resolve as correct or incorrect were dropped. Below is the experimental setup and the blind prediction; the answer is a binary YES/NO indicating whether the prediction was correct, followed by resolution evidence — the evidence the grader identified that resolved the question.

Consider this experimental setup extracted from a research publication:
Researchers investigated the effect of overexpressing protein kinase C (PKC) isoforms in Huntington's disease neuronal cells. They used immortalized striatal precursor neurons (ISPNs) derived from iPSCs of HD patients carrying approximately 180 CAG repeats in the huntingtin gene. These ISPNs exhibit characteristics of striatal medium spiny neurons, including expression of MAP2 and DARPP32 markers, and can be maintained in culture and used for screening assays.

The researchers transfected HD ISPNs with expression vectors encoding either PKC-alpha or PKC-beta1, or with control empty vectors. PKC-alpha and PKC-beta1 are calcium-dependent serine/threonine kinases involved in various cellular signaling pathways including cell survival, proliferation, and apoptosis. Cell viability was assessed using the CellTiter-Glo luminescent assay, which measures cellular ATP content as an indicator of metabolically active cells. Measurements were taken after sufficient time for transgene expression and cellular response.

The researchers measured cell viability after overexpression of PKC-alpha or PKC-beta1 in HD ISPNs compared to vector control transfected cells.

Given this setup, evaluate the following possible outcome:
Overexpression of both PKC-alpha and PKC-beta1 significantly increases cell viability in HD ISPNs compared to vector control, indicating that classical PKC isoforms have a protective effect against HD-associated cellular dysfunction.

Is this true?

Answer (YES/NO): NO